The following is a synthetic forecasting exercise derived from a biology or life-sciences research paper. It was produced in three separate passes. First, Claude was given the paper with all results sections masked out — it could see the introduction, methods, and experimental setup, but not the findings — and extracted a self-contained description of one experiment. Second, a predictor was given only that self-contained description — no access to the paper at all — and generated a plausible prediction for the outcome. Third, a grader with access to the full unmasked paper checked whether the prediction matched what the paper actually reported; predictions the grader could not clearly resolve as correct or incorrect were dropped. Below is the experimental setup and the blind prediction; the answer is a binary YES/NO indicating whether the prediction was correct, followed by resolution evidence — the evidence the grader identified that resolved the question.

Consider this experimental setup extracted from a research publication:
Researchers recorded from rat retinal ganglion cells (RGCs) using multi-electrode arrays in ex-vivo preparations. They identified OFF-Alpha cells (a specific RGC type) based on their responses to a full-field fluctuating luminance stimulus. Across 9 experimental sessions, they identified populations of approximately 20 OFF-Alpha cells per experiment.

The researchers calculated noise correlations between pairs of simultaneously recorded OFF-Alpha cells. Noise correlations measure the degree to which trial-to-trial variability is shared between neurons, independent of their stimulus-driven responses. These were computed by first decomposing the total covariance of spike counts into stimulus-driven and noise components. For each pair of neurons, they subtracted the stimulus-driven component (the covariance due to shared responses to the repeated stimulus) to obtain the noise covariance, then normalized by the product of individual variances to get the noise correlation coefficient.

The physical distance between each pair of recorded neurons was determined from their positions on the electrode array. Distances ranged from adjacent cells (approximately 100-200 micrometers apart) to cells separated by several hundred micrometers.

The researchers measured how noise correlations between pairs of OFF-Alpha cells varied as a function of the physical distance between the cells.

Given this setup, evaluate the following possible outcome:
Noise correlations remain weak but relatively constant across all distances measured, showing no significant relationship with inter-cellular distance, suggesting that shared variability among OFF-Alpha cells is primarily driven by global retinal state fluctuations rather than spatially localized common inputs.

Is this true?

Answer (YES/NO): NO